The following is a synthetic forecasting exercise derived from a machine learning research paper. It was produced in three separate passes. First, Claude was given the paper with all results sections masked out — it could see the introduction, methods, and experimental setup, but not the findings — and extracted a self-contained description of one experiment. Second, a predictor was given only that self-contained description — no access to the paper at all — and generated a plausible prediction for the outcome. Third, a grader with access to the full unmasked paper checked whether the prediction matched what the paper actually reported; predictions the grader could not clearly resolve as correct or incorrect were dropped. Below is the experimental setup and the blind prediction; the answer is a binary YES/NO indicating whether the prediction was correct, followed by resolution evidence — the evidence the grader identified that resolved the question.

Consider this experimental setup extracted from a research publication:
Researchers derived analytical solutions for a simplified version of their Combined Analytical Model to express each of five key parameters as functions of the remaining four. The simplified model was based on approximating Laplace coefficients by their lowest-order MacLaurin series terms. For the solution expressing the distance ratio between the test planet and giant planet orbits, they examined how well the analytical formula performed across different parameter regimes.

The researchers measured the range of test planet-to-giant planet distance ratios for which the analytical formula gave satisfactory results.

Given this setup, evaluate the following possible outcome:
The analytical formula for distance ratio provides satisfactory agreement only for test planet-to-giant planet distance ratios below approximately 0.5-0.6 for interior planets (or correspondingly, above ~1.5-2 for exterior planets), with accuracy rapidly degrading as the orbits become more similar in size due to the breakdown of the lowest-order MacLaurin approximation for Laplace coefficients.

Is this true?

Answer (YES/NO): NO